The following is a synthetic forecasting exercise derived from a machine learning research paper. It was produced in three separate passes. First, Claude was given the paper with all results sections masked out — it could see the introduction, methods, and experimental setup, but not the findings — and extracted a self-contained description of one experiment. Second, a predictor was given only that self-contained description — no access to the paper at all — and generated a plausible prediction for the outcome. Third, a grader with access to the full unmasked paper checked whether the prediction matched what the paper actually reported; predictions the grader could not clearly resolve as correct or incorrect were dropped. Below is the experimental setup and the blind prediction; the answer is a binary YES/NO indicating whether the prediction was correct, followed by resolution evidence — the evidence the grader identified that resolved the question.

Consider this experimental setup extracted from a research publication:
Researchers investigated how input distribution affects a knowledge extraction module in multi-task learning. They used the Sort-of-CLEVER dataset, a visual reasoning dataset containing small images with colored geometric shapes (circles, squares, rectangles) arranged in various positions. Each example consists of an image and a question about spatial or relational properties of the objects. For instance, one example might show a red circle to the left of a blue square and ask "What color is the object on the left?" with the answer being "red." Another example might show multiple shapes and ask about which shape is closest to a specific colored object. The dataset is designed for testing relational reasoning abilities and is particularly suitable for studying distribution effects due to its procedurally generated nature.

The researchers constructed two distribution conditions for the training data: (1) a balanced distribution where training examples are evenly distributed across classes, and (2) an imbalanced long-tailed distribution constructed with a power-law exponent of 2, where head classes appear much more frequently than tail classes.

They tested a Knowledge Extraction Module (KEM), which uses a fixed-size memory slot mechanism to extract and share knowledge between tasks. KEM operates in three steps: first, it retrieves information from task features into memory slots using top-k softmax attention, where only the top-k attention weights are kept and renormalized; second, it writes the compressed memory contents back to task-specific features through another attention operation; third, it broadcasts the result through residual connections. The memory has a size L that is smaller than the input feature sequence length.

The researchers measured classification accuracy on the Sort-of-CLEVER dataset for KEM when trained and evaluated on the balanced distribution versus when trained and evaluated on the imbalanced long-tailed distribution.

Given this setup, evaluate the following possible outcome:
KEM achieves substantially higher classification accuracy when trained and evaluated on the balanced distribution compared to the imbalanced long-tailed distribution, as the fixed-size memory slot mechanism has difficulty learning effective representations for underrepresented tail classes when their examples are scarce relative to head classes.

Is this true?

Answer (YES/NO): YES